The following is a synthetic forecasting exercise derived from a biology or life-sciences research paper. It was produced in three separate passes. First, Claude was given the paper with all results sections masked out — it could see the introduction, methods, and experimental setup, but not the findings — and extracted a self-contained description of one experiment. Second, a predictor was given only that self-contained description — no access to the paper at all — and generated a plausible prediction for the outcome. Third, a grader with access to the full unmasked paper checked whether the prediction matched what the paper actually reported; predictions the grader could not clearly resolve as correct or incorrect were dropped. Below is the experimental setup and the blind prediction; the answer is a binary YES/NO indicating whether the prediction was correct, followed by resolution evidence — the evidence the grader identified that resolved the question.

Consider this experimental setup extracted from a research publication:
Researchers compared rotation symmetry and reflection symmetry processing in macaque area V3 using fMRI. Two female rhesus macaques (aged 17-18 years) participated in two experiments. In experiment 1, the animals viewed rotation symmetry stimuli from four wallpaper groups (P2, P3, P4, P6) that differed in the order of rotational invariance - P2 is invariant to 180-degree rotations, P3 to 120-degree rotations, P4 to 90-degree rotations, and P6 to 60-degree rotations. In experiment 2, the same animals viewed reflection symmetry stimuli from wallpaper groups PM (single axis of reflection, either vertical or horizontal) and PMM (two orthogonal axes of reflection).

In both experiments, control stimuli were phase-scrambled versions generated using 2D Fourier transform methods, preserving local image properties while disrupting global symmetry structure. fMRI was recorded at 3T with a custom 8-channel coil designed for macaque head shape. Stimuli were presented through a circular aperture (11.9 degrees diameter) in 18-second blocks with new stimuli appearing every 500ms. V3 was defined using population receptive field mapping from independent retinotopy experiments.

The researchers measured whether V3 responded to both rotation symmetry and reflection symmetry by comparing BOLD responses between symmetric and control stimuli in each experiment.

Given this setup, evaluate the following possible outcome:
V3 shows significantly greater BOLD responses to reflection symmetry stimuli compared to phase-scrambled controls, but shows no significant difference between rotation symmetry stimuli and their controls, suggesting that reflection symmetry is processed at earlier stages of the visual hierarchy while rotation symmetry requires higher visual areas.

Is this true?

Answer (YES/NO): NO